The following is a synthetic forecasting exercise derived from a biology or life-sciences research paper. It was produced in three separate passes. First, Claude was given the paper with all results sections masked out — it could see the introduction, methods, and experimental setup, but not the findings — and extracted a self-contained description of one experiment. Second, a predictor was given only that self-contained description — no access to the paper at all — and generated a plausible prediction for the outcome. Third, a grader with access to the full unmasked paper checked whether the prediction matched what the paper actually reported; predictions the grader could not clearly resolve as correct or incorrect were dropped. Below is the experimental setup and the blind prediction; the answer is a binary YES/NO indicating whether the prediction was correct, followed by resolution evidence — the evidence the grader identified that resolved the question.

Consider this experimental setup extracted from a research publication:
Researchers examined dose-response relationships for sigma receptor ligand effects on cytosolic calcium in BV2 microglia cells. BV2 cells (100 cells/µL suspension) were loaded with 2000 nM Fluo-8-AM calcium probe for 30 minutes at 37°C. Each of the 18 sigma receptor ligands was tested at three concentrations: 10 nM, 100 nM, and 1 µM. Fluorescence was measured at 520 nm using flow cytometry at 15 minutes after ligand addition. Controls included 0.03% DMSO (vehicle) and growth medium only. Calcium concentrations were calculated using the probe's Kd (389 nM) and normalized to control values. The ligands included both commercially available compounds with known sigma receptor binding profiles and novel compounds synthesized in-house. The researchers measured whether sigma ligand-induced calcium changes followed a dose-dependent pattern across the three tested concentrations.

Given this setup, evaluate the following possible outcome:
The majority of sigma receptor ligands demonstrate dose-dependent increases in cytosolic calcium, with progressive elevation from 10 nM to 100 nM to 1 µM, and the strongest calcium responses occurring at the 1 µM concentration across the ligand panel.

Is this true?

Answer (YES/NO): NO